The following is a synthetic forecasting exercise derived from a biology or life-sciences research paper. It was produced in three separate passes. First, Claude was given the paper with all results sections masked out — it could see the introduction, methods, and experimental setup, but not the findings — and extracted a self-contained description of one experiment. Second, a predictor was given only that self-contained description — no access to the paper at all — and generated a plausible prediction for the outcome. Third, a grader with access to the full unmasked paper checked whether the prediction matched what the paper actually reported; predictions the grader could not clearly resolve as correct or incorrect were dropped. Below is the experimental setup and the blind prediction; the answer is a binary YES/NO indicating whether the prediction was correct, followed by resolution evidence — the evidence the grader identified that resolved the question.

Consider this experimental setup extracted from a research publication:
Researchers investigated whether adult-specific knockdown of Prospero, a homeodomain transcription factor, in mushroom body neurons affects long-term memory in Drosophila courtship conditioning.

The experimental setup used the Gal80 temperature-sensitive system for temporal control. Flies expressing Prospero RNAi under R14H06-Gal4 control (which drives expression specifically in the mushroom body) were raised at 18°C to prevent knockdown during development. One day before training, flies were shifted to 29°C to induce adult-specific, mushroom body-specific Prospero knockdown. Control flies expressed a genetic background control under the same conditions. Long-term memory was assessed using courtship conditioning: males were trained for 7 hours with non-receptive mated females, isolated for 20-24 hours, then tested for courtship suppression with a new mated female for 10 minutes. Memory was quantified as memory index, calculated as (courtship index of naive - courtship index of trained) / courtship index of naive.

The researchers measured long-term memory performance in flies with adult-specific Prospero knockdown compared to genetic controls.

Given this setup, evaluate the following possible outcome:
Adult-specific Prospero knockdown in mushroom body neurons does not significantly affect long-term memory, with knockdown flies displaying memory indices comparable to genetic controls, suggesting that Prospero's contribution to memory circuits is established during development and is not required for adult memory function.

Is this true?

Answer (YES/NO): NO